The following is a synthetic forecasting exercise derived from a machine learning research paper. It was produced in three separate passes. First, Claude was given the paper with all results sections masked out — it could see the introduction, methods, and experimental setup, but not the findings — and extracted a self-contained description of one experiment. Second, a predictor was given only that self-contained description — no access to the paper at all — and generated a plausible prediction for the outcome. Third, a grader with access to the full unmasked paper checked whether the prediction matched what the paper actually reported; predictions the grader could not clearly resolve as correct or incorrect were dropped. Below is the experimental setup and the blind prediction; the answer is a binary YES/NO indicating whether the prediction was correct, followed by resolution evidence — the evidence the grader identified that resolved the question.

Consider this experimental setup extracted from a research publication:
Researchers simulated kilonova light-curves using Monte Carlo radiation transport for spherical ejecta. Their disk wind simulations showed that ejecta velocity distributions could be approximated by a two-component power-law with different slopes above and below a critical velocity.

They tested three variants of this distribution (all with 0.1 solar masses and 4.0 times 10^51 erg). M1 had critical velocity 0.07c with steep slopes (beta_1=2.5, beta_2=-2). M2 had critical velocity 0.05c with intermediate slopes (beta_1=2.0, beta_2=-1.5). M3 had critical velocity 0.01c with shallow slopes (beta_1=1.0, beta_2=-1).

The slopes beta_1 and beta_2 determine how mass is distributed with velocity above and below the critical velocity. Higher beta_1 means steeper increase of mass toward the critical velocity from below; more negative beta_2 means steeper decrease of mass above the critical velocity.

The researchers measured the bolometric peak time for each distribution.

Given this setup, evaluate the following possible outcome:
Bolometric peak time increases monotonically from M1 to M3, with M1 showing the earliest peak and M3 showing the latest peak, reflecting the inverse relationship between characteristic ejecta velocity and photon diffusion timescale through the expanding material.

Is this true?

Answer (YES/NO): NO